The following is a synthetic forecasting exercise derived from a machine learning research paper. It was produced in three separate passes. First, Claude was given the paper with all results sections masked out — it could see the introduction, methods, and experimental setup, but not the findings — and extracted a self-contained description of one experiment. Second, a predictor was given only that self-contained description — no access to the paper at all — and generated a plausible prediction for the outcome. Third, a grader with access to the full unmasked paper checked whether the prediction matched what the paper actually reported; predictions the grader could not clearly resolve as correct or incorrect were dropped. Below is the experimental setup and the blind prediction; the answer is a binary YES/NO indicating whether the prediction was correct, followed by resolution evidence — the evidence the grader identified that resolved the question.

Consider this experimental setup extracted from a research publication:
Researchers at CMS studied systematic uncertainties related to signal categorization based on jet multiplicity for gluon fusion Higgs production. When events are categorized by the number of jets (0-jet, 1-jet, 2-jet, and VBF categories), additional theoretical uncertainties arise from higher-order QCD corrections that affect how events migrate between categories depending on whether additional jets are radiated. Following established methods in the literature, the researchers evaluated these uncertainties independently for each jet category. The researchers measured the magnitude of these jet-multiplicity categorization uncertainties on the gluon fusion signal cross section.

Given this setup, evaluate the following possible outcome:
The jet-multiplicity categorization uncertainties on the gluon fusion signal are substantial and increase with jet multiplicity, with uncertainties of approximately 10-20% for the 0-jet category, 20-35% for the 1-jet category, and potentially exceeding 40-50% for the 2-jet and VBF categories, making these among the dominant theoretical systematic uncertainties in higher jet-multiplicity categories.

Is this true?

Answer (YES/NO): NO